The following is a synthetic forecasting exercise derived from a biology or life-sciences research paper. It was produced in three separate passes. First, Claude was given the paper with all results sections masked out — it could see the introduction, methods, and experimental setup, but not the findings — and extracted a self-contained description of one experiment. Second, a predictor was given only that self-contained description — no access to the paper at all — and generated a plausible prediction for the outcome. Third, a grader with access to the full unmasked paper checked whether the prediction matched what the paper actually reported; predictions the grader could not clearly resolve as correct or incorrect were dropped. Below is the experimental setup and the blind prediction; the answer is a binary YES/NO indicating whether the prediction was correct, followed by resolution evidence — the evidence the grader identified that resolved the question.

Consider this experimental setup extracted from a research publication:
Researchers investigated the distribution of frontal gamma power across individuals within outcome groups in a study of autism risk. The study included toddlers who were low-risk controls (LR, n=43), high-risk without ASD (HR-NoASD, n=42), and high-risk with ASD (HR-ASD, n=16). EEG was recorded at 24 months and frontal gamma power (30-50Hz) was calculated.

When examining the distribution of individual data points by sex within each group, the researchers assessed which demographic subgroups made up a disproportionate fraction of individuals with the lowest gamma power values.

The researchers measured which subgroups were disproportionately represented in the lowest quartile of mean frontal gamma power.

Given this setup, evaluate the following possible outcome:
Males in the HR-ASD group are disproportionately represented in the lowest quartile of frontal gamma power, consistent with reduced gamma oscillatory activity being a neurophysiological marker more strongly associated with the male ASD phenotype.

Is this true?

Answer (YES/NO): NO